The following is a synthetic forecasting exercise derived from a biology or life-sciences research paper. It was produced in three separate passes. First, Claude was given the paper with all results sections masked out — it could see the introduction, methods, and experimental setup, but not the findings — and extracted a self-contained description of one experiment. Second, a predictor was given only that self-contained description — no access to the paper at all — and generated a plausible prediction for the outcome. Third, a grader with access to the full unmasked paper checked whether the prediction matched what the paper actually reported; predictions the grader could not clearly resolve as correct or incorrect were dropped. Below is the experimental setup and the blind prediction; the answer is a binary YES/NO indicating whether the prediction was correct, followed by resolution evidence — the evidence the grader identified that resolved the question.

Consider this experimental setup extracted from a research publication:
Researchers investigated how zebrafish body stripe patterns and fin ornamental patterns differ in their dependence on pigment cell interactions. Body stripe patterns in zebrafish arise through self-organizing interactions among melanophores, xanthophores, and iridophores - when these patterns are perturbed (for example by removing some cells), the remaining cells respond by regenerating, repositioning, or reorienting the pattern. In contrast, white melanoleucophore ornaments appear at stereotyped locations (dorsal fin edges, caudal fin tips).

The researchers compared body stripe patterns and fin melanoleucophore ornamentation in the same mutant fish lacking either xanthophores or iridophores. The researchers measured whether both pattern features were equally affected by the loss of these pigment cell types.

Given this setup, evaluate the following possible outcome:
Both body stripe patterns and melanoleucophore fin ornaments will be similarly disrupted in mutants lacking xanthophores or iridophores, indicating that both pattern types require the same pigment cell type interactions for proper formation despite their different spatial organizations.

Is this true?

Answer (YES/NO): NO